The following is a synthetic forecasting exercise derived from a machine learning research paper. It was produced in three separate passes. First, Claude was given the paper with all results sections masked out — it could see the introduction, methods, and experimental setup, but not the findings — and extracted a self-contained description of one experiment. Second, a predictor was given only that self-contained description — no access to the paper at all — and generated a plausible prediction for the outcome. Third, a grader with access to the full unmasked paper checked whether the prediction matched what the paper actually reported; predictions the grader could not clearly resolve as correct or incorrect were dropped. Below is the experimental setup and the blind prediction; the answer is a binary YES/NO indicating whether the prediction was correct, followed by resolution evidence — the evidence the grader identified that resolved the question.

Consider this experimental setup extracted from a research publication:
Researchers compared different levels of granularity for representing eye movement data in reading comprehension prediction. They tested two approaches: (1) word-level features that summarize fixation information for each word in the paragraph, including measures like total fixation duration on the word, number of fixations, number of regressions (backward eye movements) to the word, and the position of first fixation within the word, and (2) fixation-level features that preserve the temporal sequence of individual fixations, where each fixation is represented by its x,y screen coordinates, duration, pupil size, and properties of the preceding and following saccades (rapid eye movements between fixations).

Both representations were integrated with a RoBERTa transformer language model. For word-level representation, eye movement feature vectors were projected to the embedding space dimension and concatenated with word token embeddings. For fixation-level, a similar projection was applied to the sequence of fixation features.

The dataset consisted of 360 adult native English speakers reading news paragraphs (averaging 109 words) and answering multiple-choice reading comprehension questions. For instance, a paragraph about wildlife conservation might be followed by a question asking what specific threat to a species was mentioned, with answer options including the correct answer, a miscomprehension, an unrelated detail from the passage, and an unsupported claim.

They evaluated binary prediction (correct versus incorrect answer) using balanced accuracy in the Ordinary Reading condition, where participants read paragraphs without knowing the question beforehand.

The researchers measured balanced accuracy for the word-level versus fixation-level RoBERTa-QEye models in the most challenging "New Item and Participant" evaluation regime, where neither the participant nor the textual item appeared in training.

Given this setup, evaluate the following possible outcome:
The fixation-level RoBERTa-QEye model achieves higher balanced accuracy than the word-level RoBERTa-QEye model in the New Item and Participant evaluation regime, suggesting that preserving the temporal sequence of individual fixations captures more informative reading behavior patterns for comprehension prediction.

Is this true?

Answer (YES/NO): YES